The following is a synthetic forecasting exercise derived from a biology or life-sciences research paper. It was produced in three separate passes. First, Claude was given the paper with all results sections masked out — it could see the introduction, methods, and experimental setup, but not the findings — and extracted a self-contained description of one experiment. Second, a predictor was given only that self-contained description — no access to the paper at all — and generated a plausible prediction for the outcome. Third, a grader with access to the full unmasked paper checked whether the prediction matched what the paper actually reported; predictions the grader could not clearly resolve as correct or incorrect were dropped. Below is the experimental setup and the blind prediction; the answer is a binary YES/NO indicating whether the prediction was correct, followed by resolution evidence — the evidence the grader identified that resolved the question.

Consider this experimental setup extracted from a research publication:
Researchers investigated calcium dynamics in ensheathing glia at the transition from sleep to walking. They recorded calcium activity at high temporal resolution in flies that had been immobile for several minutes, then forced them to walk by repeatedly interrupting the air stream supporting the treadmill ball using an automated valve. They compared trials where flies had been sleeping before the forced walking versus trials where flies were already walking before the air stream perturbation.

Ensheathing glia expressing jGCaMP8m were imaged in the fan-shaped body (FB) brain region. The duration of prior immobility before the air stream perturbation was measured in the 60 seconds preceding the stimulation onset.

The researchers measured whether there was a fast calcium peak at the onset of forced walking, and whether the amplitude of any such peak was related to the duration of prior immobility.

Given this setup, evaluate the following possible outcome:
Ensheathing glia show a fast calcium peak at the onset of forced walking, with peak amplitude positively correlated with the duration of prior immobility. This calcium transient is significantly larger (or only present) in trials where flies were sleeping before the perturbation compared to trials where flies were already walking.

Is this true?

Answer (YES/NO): YES